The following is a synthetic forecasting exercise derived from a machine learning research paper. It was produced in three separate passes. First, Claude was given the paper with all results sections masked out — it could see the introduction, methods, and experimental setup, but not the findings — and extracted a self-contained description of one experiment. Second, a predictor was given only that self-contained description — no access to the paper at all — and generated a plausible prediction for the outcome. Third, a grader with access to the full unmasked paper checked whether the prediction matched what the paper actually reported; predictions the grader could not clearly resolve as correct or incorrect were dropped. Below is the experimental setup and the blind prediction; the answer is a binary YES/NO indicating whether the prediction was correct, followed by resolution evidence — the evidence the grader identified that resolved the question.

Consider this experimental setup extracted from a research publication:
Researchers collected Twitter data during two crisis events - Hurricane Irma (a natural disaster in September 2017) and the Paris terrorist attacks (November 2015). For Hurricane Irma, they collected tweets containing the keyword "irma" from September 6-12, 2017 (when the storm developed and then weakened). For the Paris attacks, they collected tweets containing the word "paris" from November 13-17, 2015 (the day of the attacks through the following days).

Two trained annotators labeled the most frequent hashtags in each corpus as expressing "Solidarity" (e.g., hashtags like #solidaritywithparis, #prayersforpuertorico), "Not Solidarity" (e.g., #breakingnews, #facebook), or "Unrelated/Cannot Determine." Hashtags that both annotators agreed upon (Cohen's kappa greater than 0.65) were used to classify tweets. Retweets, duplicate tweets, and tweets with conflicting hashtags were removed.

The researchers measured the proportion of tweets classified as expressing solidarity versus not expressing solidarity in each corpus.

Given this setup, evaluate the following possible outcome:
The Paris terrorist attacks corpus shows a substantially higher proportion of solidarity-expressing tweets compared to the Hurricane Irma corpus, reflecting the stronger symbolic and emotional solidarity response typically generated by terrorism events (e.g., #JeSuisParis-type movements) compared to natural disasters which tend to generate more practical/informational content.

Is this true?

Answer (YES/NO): YES